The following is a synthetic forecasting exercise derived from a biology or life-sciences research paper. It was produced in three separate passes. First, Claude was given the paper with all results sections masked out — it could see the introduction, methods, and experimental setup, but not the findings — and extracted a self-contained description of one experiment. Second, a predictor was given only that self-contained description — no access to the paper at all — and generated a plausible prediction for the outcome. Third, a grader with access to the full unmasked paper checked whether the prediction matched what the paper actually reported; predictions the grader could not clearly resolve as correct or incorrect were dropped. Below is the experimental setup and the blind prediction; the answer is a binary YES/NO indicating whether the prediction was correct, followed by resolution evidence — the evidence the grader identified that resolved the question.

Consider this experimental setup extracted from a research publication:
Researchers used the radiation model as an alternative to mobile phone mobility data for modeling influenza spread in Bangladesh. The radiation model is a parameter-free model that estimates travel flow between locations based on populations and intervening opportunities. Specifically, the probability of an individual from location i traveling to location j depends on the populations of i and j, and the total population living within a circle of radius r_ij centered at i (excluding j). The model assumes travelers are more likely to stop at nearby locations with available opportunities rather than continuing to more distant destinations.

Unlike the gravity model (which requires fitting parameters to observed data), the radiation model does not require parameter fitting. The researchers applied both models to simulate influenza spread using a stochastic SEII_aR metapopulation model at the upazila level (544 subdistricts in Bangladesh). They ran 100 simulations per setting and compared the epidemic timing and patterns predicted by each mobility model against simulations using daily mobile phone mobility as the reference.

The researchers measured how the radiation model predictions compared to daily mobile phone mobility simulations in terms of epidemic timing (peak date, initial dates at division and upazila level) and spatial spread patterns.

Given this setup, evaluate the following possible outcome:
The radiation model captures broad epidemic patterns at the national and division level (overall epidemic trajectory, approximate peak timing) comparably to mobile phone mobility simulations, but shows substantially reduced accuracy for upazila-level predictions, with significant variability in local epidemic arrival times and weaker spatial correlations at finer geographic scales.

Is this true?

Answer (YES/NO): NO